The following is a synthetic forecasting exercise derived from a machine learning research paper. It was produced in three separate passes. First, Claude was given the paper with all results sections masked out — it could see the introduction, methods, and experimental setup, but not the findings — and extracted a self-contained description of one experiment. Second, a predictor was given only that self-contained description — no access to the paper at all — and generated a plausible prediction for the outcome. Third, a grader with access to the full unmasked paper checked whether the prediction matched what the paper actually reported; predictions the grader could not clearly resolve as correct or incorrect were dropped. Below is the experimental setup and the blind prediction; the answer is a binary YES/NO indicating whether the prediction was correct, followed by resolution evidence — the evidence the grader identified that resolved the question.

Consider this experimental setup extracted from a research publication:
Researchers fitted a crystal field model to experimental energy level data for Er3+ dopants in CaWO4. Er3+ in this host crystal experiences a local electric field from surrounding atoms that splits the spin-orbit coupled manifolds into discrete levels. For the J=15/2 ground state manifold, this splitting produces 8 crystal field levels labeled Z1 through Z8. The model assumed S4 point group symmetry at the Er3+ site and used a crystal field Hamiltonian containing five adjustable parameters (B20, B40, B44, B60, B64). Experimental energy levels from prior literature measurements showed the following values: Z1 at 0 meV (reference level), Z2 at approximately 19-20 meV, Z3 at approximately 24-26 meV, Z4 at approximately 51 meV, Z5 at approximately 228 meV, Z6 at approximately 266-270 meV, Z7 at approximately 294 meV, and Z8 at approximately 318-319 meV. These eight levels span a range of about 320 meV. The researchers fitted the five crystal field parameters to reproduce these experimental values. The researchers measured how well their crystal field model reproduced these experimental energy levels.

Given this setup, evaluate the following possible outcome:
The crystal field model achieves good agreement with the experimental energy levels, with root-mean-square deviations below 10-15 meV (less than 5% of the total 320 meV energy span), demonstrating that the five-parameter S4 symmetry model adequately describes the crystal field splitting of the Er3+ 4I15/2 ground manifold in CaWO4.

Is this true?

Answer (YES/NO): YES